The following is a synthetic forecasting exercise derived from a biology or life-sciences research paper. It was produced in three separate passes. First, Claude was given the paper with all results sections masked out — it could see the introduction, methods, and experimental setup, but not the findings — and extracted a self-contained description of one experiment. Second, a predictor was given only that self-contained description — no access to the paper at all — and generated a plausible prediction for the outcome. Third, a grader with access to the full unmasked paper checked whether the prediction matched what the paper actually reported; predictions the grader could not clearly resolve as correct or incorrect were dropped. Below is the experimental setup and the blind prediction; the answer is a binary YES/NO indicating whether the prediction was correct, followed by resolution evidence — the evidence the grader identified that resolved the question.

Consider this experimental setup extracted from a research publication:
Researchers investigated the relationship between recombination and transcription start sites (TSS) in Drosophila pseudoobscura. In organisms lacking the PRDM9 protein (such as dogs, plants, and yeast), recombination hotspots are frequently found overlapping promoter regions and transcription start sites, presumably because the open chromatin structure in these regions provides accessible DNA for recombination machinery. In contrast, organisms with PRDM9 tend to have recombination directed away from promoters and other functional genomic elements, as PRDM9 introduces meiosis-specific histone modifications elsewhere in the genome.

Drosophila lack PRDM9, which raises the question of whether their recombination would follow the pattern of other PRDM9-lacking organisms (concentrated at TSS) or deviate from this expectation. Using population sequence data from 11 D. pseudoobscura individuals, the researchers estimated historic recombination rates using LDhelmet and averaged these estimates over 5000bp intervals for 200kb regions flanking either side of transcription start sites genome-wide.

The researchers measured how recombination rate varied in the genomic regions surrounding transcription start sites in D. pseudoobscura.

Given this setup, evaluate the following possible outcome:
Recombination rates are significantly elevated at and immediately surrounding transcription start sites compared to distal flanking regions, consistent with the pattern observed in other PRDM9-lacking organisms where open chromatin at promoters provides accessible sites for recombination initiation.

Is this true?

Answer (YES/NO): NO